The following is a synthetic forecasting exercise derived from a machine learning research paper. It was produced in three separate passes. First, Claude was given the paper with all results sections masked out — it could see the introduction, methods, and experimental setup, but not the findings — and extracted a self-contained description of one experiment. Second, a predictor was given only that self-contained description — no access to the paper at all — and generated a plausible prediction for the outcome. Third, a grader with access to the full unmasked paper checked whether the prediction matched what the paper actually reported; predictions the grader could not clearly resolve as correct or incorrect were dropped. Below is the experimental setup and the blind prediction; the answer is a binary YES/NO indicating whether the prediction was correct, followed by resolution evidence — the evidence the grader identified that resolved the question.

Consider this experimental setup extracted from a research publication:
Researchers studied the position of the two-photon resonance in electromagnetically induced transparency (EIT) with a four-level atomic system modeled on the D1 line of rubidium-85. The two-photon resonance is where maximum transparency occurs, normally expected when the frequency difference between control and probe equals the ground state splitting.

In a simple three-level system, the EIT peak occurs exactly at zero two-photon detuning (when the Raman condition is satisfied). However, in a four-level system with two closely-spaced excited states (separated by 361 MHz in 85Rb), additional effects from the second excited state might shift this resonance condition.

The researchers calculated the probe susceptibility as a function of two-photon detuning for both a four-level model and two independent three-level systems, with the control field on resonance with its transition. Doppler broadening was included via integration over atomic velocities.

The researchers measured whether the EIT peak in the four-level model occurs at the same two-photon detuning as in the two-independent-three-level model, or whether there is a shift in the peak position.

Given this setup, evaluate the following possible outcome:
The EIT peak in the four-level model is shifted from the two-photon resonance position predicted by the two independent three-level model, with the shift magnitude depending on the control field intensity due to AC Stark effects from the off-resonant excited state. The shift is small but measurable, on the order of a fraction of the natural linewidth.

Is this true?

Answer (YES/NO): YES